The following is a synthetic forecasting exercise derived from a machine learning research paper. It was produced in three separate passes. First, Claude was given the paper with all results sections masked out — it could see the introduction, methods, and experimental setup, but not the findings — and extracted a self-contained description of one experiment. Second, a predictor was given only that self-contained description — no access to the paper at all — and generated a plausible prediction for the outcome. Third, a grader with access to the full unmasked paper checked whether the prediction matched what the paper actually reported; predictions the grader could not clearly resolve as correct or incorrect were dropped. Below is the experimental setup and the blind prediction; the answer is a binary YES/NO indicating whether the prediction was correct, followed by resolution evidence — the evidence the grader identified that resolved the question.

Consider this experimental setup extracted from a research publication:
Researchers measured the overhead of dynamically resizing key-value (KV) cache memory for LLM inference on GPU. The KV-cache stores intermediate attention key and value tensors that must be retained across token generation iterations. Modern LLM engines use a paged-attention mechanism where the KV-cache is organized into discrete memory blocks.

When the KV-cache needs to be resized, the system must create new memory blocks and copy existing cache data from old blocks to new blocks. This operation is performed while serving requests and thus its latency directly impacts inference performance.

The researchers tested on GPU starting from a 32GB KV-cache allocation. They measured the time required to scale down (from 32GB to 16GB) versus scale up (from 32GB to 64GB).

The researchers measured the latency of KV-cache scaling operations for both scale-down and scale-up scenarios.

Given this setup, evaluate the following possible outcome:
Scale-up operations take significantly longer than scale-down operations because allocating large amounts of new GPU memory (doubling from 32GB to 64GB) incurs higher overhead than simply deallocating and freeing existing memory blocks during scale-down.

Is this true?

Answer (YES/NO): YES